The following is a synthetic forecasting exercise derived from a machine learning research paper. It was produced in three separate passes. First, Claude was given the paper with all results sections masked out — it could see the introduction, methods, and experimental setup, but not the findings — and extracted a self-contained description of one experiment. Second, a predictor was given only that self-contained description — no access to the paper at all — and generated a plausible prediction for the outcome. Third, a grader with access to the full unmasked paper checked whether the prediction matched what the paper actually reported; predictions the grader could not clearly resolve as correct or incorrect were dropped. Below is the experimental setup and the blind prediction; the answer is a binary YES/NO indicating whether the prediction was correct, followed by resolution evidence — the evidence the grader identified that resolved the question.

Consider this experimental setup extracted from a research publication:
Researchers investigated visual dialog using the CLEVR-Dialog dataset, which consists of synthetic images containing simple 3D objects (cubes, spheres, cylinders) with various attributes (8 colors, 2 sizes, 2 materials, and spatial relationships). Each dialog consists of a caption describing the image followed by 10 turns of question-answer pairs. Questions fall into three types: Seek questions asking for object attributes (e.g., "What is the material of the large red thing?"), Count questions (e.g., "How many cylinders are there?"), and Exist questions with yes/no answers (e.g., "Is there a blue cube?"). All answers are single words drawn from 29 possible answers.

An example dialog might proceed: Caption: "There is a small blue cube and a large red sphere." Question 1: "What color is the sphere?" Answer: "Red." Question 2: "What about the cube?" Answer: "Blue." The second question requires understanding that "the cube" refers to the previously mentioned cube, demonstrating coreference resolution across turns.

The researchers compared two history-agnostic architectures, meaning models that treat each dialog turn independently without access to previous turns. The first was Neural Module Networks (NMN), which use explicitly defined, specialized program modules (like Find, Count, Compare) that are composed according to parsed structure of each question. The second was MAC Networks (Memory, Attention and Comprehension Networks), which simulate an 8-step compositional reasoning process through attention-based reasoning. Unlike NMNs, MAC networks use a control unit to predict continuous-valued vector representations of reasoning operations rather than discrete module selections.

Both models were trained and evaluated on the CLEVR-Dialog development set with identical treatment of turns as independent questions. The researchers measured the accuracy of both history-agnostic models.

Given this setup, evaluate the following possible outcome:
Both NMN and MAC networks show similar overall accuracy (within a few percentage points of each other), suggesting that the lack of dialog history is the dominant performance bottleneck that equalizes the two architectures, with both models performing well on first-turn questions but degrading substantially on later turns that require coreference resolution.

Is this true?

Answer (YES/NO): NO